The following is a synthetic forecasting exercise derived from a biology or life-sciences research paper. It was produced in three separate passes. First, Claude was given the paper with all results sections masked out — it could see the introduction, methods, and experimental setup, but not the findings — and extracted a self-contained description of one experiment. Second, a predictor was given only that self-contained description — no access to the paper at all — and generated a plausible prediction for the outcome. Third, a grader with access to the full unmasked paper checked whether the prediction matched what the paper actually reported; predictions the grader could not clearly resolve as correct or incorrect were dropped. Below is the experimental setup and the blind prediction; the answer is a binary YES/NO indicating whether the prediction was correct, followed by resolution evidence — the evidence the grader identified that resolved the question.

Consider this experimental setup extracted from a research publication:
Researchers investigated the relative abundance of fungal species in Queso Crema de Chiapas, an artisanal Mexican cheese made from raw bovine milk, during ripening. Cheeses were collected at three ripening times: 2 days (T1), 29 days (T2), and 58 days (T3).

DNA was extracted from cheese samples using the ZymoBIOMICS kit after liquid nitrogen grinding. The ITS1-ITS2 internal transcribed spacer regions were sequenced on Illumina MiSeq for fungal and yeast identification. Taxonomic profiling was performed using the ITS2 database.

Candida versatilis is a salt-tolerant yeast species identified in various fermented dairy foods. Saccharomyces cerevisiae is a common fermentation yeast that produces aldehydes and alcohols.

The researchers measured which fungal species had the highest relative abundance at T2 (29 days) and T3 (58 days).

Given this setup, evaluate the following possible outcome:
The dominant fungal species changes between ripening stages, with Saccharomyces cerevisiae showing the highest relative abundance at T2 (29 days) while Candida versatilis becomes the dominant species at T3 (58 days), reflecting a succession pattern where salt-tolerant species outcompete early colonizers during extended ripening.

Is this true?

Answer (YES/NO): NO